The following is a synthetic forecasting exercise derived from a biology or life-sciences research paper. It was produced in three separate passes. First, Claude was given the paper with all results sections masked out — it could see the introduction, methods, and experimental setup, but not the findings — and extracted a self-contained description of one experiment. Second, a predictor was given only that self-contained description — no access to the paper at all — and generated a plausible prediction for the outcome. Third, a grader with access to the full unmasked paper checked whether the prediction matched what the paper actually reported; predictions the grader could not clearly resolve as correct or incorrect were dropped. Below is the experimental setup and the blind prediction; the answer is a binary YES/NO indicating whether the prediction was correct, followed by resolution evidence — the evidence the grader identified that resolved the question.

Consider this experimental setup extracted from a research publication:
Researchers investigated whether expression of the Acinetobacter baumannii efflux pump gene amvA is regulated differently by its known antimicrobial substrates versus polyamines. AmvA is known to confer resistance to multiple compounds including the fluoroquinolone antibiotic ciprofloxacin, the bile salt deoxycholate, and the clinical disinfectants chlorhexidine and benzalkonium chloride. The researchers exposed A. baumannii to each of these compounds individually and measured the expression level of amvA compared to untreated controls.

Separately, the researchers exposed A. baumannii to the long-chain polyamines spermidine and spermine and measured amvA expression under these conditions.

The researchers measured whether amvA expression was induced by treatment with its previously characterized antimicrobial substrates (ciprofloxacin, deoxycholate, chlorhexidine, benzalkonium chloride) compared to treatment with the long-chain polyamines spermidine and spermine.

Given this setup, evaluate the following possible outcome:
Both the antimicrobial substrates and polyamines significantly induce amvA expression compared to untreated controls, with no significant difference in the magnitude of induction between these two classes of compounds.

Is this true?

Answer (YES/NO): NO